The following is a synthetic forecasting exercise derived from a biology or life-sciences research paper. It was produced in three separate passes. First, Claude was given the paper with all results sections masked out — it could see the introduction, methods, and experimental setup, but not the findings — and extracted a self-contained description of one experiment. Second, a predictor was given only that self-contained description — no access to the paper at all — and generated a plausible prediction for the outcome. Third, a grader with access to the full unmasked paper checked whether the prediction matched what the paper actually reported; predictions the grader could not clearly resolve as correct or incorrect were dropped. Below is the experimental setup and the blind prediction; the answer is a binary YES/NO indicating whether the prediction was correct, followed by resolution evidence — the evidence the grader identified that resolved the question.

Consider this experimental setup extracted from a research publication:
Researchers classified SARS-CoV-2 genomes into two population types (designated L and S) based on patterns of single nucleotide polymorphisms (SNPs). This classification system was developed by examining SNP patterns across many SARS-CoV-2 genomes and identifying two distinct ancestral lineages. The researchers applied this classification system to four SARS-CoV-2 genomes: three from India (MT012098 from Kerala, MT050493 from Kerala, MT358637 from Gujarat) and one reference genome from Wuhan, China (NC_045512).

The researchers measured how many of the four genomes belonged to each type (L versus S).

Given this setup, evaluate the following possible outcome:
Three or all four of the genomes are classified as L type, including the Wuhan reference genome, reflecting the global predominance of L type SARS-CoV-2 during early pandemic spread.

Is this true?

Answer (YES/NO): NO